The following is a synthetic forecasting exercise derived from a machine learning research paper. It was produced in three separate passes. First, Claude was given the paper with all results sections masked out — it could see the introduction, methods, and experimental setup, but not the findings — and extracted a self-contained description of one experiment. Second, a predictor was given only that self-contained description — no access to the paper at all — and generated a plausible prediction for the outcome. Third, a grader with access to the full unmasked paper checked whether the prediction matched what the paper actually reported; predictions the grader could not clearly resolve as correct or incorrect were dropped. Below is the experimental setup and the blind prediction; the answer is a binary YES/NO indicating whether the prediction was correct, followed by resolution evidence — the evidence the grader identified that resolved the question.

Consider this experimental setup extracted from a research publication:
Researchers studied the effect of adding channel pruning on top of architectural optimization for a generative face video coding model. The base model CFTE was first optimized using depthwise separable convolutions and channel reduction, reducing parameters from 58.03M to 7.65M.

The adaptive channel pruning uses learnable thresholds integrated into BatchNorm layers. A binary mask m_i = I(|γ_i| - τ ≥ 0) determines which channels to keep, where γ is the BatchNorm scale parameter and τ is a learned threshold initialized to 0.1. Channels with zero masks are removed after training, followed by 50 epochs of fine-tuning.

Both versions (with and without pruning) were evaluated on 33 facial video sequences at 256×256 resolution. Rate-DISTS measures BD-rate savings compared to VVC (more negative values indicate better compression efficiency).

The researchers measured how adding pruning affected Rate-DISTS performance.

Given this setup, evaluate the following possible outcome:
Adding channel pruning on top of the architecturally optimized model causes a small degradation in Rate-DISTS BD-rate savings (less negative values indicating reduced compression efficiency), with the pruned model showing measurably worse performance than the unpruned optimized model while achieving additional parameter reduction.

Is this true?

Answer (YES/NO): NO